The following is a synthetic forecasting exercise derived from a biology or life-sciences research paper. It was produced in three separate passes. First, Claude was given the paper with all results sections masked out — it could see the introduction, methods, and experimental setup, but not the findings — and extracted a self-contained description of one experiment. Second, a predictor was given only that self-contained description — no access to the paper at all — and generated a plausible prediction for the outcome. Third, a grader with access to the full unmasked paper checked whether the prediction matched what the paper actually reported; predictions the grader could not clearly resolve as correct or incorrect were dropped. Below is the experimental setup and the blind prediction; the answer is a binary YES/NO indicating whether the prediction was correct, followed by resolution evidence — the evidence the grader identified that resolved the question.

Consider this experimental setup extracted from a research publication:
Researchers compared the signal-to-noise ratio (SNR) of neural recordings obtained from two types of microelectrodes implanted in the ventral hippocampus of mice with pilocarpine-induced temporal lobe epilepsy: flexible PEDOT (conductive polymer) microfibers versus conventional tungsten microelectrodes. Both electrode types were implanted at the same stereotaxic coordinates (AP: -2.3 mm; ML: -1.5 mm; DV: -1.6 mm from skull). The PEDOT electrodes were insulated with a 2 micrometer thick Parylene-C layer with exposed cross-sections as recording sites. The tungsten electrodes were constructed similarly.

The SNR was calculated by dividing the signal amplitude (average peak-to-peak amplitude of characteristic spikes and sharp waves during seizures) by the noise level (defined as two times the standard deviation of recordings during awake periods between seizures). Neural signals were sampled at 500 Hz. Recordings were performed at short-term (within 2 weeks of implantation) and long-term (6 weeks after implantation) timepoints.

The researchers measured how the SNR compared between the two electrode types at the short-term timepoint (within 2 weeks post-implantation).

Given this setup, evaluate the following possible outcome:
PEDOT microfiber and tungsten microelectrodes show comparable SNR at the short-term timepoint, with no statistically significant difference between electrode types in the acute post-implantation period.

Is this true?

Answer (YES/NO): NO